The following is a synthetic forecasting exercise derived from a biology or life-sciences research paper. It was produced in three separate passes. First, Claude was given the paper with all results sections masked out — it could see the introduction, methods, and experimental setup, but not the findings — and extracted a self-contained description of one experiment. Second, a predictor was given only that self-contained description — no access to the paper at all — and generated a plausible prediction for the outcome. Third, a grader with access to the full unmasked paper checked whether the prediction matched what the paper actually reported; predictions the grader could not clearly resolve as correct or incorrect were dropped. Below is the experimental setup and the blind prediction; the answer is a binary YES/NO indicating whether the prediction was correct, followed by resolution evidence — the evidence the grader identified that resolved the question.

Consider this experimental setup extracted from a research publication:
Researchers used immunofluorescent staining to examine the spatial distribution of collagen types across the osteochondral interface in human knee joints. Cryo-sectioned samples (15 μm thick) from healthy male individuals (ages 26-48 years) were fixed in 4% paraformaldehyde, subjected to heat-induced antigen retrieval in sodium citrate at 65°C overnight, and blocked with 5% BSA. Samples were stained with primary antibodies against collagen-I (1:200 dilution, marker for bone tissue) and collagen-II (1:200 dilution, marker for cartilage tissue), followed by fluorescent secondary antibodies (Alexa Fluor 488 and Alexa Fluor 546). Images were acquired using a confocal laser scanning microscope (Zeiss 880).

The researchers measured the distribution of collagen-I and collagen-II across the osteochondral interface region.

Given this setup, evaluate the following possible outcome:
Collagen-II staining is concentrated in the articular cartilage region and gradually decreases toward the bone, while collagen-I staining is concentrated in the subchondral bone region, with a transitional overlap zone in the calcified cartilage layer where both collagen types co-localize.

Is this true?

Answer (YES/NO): NO